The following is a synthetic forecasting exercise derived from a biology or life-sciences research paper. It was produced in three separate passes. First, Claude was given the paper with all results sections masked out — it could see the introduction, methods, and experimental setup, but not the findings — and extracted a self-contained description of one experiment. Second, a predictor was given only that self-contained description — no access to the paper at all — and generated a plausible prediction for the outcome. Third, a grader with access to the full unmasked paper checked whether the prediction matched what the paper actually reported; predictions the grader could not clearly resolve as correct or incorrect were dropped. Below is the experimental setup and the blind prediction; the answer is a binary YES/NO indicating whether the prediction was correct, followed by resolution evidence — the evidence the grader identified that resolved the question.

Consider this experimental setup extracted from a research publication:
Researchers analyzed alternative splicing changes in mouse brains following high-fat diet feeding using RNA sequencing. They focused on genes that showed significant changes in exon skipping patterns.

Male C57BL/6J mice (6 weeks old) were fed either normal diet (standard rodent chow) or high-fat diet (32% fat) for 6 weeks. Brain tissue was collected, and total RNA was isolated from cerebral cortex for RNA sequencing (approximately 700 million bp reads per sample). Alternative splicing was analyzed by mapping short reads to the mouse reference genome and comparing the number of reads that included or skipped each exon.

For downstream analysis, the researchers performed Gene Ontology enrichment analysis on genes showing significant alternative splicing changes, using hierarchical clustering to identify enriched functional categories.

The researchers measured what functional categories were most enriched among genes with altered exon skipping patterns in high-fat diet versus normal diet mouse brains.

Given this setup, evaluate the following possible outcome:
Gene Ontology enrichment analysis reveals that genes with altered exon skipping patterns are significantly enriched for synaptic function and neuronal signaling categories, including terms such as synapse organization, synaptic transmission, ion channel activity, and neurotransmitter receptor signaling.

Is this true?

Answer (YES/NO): YES